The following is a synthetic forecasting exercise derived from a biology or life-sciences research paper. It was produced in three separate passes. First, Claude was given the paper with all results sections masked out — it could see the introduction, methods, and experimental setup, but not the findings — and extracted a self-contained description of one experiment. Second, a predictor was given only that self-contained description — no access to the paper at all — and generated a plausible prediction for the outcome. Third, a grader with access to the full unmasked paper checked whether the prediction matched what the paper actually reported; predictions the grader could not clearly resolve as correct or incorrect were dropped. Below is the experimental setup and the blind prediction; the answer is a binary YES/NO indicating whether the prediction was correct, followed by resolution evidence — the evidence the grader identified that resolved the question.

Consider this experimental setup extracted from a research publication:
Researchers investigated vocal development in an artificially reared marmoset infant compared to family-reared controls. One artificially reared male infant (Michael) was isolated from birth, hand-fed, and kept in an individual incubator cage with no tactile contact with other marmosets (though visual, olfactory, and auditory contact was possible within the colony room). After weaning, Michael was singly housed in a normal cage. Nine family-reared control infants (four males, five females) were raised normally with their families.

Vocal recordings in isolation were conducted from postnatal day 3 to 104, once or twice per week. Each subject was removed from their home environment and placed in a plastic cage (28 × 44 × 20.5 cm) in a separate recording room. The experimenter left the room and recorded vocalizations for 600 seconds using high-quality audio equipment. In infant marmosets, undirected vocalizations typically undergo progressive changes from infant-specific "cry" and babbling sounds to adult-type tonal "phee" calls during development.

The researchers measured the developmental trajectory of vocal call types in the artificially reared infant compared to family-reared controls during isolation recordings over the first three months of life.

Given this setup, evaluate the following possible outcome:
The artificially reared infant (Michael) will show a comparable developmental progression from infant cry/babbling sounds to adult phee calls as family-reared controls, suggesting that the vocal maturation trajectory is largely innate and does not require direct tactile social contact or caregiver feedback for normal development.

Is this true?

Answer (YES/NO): NO